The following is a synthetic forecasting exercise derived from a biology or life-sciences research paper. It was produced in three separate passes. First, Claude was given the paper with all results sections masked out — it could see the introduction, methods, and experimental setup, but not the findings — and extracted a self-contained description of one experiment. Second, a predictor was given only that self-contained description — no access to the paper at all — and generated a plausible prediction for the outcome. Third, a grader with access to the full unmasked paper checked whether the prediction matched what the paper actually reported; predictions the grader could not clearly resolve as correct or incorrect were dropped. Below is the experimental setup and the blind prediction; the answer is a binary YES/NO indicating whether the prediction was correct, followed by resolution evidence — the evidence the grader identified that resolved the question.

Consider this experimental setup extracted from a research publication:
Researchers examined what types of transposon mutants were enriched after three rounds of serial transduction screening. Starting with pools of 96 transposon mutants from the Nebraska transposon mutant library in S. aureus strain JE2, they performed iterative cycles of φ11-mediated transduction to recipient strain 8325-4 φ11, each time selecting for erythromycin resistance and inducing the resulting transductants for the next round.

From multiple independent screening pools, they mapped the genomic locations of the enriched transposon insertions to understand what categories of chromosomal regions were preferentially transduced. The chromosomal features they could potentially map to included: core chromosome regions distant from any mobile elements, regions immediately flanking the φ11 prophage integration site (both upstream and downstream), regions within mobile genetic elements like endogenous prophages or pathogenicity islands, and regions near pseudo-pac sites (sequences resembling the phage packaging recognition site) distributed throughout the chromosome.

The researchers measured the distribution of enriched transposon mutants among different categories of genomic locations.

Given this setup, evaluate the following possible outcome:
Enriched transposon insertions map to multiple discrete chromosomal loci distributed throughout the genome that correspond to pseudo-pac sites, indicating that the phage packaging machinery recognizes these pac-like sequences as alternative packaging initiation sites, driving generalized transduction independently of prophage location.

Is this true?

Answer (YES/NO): NO